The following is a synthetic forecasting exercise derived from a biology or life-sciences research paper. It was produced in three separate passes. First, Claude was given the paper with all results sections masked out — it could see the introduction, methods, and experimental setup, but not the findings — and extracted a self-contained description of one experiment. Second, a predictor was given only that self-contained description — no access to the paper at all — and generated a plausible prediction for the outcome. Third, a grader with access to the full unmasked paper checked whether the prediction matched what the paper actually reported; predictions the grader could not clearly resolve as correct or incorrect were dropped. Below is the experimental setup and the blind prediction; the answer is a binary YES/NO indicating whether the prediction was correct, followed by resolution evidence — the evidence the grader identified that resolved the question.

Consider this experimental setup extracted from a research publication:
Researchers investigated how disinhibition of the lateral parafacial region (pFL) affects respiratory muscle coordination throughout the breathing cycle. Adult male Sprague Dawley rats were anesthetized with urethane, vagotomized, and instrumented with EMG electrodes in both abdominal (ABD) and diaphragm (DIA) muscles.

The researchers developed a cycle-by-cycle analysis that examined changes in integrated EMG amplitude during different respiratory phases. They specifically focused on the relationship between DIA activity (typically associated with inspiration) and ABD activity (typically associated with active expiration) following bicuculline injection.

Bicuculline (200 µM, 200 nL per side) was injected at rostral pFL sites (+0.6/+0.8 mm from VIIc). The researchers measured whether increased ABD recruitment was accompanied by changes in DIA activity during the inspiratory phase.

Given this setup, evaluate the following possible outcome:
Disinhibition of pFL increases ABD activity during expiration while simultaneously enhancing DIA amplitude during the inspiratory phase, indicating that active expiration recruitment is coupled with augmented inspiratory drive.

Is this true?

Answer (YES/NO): NO